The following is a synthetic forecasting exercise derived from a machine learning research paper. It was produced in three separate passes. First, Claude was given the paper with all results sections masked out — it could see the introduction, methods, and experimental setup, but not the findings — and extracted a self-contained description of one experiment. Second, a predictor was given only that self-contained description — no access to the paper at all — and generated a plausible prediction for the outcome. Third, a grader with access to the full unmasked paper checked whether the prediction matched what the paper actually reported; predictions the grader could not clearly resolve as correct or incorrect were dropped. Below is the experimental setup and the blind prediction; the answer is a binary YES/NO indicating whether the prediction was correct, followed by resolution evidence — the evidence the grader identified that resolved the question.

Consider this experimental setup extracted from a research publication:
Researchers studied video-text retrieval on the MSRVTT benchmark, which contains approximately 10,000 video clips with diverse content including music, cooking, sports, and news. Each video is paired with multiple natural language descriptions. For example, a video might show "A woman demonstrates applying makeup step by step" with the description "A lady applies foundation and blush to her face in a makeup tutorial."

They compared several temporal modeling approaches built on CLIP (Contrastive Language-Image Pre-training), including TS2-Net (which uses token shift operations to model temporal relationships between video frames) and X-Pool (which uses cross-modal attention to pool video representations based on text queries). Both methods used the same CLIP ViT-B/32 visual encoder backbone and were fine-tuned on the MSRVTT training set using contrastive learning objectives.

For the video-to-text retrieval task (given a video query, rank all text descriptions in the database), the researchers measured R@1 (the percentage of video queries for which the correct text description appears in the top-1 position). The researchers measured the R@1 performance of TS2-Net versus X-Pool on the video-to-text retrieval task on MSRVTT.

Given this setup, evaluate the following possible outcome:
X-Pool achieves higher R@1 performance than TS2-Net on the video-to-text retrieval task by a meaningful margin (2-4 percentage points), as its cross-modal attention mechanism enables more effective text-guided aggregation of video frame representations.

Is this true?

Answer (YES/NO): NO